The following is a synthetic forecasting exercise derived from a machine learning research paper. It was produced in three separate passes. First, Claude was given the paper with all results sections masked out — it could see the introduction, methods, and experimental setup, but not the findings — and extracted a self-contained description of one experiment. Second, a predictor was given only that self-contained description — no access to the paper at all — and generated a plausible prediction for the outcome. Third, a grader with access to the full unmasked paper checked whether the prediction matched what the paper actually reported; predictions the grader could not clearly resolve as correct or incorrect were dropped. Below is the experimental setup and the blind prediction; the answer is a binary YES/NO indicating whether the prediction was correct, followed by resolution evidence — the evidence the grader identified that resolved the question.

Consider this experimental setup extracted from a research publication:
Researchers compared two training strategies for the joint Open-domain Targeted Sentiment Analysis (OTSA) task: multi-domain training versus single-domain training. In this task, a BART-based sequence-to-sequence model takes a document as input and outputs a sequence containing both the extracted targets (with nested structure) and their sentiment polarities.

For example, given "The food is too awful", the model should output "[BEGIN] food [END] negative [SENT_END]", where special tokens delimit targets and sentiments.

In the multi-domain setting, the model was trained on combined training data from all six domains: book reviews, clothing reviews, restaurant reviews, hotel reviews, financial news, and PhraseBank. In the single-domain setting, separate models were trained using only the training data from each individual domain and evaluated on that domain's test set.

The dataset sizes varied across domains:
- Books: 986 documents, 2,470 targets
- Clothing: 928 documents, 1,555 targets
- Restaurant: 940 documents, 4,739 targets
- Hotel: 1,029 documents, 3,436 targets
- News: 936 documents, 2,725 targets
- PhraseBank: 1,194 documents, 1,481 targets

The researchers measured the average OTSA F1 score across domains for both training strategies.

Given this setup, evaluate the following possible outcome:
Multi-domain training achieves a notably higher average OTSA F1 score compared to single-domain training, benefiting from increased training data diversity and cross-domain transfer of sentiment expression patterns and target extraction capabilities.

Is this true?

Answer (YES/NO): NO